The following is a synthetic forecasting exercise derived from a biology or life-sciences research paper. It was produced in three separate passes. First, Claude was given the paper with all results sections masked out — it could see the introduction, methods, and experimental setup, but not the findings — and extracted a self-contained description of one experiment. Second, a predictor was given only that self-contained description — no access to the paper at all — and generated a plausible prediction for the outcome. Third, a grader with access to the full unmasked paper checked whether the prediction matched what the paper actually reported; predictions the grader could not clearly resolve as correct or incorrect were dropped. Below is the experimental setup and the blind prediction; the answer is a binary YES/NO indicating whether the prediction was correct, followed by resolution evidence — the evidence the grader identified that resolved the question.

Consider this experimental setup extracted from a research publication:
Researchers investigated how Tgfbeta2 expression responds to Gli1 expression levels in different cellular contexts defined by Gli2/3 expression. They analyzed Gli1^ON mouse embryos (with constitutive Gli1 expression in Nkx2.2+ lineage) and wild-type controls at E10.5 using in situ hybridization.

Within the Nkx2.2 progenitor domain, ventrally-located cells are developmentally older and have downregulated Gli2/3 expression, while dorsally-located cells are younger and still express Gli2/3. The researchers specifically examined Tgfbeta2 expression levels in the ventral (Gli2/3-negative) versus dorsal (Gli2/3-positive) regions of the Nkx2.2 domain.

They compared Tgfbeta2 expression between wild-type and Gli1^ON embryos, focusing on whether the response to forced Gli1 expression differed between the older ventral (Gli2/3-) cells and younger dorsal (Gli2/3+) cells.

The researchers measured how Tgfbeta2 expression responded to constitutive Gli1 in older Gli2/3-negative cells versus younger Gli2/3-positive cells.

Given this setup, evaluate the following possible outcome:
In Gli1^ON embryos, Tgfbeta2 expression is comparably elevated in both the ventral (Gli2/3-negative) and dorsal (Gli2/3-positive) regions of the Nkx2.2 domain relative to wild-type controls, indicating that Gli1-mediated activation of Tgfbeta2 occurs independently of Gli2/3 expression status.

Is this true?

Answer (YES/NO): NO